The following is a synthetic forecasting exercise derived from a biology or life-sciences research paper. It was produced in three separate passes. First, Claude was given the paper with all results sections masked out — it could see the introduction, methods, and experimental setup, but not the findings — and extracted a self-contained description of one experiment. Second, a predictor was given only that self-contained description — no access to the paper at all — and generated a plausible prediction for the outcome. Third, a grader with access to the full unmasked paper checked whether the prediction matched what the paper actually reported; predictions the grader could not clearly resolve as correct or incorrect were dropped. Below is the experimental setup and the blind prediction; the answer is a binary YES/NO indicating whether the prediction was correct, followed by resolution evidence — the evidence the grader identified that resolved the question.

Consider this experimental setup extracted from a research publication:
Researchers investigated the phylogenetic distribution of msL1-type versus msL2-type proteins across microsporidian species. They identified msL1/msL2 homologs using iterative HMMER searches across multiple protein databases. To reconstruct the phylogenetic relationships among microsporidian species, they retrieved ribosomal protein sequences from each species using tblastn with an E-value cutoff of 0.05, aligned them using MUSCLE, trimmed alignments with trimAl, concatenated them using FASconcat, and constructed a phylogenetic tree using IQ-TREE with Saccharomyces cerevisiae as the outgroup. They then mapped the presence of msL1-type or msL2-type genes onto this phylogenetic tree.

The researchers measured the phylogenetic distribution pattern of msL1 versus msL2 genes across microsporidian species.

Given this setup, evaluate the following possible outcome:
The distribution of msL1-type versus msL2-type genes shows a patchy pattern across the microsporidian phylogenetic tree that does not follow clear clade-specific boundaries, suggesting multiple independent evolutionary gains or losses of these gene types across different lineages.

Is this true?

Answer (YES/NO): NO